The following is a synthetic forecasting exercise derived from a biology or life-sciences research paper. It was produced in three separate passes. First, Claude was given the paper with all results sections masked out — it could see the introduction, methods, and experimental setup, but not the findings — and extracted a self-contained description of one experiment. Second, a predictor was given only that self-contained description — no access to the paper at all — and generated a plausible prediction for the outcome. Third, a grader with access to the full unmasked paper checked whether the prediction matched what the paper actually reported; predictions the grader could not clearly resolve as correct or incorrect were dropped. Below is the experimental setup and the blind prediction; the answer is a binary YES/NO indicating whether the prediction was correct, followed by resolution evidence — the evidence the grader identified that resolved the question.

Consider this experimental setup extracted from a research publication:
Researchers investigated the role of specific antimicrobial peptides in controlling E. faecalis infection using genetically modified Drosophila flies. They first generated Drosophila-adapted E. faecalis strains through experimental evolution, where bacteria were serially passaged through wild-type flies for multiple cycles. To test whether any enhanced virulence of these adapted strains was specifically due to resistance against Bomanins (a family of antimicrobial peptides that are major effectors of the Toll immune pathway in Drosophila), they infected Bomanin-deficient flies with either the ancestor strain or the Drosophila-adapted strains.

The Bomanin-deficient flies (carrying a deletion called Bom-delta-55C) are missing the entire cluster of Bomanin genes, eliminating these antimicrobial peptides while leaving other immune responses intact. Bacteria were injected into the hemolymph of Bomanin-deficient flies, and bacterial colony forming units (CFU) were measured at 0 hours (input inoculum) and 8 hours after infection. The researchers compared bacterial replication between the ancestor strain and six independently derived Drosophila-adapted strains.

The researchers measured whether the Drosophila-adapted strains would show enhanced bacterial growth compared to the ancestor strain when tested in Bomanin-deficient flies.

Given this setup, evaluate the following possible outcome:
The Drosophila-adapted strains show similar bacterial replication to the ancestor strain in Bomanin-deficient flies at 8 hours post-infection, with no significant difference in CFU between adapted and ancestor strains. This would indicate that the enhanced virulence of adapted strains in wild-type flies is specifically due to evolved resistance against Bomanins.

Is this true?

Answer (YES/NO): YES